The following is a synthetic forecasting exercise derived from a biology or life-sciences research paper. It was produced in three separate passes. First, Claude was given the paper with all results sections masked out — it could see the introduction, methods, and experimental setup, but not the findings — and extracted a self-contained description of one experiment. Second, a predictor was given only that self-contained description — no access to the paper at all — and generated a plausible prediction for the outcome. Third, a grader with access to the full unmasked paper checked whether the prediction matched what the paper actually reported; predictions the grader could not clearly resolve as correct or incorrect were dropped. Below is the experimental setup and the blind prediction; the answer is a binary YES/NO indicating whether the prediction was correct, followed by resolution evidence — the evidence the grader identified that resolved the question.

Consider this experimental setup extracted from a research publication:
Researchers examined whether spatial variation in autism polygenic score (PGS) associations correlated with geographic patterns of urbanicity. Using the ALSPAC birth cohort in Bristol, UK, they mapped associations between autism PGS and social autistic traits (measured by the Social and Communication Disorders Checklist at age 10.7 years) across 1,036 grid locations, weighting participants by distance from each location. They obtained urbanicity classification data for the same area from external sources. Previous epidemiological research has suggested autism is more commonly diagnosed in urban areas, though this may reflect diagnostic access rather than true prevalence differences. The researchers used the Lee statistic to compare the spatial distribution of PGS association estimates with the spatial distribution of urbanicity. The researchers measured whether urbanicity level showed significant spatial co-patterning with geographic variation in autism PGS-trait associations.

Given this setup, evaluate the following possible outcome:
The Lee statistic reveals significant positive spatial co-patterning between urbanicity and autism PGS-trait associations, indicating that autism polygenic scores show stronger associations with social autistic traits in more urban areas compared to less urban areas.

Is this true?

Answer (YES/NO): NO